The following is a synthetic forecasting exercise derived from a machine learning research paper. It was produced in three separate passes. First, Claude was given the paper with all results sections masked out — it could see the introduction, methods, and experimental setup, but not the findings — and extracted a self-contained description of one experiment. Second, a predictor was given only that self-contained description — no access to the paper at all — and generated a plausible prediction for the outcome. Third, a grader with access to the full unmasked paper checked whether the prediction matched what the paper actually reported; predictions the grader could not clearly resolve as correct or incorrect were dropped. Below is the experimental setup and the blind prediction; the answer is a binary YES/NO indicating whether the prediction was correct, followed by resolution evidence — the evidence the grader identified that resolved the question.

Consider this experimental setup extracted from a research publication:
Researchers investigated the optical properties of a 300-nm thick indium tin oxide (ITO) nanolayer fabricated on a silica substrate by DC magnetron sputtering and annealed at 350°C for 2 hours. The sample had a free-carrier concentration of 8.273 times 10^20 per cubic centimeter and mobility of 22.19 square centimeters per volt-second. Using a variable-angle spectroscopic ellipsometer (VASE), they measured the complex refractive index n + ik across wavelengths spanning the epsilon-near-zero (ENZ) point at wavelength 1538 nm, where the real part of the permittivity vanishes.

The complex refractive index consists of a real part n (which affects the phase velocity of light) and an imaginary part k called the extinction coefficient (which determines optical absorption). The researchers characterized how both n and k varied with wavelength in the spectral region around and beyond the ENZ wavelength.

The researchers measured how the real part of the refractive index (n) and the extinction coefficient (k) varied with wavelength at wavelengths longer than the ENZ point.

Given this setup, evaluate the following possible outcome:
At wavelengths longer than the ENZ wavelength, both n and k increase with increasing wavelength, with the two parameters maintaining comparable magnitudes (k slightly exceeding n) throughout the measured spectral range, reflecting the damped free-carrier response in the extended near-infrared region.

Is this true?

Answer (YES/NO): NO